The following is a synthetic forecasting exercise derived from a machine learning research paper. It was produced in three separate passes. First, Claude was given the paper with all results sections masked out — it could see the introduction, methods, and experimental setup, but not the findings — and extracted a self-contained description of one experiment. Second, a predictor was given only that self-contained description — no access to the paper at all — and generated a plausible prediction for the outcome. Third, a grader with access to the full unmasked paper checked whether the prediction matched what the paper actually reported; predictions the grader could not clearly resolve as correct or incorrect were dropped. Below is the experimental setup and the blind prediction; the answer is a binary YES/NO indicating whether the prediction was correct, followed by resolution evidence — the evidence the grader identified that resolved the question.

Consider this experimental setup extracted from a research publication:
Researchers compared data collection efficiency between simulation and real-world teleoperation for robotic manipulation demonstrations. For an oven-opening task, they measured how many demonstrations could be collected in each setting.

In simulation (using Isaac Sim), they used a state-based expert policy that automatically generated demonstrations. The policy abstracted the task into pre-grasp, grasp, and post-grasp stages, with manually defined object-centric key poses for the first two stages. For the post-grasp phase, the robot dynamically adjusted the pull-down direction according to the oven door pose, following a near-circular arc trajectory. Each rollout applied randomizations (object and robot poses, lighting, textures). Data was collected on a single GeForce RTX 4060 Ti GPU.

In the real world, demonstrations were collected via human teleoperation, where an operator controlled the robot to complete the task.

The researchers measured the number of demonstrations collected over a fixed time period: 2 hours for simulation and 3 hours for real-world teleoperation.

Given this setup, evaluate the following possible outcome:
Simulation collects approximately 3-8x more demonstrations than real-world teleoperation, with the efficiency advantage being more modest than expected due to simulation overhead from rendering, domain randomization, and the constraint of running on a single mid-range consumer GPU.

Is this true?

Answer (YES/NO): NO